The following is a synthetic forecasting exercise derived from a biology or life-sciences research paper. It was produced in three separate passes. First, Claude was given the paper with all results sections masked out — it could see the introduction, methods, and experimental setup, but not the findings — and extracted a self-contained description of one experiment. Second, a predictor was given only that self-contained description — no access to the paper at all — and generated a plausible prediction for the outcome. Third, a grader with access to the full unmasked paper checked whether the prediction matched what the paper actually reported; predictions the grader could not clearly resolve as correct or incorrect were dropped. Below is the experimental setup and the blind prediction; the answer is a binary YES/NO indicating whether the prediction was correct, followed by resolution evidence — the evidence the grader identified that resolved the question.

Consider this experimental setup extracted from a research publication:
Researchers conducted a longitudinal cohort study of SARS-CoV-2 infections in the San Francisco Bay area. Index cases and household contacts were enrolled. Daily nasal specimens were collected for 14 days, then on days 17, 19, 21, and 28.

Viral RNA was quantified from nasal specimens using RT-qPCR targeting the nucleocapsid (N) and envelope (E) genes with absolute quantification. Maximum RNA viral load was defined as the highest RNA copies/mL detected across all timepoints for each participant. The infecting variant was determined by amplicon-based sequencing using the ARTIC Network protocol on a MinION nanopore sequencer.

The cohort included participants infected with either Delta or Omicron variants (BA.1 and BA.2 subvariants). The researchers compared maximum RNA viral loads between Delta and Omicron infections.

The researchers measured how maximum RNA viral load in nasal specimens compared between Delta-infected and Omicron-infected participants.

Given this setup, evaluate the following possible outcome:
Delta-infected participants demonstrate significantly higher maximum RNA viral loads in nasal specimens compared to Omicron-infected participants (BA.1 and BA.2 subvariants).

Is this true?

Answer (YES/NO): NO